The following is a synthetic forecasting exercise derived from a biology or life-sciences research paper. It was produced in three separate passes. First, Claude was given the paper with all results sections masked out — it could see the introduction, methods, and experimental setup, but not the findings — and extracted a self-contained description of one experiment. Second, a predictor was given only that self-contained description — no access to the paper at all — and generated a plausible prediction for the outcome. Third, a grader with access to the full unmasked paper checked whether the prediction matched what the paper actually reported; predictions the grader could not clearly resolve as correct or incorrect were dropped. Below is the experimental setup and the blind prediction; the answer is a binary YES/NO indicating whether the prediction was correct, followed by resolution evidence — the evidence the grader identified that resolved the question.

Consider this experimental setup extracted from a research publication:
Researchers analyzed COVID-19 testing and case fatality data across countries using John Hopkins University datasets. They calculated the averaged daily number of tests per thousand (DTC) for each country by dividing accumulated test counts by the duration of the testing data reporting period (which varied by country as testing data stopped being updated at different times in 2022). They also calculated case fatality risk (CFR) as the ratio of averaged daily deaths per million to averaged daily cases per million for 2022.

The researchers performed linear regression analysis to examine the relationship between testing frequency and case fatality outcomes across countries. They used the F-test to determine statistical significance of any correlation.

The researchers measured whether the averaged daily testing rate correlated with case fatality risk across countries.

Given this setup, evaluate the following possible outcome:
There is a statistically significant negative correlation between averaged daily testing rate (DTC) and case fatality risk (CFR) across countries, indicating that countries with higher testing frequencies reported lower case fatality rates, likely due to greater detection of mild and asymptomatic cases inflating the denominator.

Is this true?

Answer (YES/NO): YES